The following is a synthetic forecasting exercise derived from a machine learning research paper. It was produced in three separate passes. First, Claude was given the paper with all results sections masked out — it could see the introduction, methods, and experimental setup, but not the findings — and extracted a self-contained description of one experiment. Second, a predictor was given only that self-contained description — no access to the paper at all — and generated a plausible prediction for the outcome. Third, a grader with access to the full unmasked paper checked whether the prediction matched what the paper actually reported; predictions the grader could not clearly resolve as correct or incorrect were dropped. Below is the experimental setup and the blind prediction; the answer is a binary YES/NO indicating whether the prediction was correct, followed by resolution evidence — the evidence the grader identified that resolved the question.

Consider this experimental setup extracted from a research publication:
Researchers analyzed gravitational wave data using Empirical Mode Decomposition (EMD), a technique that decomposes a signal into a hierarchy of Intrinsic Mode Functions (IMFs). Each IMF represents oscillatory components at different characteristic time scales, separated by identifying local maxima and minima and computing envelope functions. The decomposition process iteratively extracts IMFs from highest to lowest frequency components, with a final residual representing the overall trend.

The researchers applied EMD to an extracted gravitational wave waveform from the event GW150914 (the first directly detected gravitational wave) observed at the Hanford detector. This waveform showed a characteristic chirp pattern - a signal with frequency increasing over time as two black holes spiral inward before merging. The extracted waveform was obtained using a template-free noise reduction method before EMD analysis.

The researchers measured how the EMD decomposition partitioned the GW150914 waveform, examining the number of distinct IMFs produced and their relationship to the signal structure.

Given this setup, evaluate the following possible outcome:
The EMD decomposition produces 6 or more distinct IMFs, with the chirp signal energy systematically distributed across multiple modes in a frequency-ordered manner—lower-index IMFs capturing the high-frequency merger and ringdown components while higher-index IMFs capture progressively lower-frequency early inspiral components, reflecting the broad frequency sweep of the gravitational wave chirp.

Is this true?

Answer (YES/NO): NO